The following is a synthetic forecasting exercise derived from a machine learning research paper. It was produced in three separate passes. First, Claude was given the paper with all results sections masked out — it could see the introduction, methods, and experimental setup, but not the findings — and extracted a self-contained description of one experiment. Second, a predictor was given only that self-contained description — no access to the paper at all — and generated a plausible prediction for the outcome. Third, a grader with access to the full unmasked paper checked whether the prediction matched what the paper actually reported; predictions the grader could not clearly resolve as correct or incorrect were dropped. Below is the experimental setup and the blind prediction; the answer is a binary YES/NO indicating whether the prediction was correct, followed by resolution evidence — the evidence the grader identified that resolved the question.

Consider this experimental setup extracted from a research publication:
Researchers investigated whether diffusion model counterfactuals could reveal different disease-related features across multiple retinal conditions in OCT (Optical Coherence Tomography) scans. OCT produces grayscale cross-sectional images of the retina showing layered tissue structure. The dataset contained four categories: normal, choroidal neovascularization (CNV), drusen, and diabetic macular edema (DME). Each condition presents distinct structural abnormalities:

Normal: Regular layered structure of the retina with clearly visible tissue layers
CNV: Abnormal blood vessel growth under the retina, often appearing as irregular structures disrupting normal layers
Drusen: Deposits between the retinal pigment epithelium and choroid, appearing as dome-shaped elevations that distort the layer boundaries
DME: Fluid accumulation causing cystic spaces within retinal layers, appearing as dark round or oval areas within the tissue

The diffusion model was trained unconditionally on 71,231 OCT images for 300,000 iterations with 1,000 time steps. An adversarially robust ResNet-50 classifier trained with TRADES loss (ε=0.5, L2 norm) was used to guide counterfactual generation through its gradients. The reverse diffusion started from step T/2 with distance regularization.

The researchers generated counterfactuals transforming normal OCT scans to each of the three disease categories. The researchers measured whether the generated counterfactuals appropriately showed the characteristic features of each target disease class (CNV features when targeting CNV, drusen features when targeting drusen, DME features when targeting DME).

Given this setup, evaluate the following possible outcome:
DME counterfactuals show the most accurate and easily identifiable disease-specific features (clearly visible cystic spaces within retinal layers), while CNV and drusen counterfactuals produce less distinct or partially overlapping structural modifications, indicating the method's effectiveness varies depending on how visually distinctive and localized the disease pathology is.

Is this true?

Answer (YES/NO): NO